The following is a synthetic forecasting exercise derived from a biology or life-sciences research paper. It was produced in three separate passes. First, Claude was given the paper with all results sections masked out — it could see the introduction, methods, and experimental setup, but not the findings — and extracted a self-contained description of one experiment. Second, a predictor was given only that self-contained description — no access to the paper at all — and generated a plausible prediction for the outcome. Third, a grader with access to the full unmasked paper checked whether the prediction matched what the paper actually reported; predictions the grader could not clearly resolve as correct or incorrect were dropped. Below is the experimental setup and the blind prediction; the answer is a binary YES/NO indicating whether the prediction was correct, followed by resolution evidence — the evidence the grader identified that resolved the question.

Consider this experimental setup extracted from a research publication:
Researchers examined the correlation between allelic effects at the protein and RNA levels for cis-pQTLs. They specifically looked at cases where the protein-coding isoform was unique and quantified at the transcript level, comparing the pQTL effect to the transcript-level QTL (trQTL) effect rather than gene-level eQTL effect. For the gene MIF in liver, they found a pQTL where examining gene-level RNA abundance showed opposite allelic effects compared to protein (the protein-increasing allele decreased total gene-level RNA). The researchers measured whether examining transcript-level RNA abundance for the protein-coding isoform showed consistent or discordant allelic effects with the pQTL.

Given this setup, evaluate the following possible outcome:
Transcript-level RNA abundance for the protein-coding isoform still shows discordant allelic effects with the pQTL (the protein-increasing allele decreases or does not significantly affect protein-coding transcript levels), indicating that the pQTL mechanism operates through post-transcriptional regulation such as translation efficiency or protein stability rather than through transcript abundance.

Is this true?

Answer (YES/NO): NO